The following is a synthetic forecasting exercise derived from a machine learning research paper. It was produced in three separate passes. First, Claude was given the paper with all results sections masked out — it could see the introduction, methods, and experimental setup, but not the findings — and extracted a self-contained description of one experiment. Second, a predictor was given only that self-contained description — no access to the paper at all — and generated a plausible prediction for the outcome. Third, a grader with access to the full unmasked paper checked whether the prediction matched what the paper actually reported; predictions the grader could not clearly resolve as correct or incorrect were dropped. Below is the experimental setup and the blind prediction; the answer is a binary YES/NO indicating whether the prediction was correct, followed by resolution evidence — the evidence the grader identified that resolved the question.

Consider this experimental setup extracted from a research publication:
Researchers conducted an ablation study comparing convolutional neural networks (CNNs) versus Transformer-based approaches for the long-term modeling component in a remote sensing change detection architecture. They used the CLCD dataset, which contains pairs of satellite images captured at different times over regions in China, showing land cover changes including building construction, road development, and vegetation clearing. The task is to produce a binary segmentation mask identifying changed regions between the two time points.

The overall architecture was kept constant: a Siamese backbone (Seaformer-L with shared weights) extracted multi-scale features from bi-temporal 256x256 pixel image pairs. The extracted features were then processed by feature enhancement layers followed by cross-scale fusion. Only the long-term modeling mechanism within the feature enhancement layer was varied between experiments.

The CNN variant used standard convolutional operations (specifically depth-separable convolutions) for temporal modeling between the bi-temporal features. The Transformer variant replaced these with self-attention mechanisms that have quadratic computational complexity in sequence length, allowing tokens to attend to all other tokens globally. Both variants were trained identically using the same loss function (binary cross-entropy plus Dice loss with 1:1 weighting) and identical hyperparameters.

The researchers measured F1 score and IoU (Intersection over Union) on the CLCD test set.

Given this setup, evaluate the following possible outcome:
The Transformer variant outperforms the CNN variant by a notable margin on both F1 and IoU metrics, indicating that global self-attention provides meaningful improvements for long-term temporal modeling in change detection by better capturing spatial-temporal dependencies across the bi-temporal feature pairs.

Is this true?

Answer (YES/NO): NO